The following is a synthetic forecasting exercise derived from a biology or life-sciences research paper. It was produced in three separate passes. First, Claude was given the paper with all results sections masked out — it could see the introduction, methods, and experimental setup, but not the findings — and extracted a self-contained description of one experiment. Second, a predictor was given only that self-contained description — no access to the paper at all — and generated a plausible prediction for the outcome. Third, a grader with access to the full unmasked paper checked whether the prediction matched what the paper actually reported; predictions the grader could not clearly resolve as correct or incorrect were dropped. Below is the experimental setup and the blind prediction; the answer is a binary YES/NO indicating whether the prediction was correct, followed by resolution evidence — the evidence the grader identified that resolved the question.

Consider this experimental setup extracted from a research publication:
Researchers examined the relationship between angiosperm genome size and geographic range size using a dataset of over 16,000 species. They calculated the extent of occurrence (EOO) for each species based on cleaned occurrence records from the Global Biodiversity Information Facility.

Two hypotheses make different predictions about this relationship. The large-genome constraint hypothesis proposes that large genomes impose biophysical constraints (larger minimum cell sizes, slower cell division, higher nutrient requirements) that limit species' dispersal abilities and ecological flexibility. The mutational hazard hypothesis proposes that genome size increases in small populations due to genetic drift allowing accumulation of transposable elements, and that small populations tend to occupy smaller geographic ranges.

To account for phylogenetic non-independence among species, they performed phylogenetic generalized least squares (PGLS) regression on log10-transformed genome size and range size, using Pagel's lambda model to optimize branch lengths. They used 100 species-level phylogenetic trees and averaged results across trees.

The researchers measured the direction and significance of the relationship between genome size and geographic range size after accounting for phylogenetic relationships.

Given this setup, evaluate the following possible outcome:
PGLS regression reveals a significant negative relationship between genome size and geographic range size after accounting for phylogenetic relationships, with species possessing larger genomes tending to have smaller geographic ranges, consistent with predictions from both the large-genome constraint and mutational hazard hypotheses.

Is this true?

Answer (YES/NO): NO